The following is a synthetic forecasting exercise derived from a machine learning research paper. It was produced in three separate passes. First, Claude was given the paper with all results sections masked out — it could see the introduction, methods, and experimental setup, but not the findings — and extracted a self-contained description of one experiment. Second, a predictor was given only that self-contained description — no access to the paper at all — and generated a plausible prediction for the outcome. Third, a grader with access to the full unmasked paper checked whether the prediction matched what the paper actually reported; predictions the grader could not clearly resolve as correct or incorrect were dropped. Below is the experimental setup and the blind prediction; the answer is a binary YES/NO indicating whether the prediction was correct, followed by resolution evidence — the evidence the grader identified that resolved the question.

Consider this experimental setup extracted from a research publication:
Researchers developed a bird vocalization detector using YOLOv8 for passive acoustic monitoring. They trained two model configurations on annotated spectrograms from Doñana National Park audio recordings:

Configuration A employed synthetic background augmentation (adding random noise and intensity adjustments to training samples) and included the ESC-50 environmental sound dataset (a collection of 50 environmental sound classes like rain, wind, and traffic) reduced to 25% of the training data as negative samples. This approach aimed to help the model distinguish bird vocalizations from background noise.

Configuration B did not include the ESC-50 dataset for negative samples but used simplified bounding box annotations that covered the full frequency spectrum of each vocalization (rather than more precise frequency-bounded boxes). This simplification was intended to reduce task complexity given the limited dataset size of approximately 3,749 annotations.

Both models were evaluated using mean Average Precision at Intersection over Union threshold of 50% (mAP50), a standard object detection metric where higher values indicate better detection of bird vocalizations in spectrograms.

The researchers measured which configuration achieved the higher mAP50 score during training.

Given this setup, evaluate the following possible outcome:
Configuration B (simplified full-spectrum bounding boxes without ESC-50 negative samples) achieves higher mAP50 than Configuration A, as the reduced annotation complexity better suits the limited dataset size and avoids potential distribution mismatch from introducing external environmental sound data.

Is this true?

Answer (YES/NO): YES